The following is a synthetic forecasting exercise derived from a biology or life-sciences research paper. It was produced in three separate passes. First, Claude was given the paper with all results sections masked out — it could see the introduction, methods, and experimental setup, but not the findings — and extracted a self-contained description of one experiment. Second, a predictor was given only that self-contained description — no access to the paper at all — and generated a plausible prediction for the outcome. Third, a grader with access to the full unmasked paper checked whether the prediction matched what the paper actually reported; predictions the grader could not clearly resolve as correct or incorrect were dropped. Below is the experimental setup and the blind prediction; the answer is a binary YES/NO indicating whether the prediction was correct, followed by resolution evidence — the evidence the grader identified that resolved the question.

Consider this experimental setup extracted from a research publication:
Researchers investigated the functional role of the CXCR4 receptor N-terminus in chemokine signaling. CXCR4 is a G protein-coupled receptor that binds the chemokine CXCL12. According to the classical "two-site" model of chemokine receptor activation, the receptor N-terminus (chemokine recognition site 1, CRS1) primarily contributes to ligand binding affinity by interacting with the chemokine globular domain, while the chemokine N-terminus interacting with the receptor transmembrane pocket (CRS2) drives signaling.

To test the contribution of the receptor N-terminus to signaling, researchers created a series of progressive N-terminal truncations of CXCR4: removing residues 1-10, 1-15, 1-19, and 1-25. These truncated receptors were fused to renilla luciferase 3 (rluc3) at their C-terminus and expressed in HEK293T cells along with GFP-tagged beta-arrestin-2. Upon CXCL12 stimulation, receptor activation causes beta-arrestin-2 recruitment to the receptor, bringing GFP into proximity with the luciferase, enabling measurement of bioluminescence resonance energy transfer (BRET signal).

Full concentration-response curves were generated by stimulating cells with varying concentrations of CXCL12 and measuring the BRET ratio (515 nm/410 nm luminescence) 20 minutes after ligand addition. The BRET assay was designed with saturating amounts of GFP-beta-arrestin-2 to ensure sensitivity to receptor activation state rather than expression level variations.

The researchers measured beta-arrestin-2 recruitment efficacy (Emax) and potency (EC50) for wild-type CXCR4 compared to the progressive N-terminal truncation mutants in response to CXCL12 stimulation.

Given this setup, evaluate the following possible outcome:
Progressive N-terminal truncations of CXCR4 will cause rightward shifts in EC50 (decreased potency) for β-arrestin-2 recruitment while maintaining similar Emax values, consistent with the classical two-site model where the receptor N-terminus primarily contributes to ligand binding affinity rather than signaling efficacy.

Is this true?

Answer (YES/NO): NO